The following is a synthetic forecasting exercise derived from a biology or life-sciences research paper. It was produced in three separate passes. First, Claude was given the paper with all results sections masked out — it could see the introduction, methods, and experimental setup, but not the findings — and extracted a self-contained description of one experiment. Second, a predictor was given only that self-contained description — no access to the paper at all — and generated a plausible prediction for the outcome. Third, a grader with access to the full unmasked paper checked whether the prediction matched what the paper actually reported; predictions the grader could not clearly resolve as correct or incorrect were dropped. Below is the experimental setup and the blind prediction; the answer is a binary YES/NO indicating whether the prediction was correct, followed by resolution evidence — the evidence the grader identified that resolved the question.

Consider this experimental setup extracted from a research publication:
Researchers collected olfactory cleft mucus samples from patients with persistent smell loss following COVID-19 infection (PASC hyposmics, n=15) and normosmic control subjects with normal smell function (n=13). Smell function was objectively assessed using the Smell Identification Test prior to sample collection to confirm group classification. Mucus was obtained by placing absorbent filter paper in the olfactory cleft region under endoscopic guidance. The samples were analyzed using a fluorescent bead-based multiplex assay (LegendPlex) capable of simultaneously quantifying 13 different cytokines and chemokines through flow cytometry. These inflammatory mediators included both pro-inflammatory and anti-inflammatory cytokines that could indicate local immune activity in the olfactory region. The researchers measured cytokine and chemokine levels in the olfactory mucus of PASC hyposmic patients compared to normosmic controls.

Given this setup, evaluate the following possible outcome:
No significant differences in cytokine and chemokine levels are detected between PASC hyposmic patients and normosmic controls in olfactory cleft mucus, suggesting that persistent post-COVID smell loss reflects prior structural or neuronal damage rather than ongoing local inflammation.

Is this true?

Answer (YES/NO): NO